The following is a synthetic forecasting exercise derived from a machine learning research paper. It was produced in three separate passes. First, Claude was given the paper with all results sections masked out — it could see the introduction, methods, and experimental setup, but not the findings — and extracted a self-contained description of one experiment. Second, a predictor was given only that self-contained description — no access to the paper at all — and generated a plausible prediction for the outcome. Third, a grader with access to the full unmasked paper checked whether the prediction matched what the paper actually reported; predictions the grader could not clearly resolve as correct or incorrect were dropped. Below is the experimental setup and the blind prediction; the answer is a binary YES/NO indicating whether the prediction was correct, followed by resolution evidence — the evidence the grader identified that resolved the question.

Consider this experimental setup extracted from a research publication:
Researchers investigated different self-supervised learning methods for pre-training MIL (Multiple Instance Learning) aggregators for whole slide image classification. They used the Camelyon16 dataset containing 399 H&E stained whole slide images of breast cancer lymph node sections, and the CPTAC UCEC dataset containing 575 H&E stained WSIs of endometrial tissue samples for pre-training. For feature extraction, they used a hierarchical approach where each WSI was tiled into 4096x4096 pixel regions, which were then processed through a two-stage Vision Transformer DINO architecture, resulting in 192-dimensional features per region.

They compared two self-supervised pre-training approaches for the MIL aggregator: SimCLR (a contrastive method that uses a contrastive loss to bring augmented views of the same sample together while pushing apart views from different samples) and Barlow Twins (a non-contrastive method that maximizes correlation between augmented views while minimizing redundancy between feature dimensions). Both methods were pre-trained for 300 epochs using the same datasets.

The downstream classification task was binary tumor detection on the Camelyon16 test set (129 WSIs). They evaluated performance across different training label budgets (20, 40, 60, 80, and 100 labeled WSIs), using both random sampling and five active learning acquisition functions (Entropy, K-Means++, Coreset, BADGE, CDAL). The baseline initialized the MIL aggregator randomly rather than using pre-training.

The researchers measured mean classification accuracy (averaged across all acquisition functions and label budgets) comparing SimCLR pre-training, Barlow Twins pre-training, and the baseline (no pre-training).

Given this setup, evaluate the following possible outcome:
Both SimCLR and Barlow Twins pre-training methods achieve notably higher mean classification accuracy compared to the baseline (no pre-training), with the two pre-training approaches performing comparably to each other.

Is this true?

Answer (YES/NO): NO